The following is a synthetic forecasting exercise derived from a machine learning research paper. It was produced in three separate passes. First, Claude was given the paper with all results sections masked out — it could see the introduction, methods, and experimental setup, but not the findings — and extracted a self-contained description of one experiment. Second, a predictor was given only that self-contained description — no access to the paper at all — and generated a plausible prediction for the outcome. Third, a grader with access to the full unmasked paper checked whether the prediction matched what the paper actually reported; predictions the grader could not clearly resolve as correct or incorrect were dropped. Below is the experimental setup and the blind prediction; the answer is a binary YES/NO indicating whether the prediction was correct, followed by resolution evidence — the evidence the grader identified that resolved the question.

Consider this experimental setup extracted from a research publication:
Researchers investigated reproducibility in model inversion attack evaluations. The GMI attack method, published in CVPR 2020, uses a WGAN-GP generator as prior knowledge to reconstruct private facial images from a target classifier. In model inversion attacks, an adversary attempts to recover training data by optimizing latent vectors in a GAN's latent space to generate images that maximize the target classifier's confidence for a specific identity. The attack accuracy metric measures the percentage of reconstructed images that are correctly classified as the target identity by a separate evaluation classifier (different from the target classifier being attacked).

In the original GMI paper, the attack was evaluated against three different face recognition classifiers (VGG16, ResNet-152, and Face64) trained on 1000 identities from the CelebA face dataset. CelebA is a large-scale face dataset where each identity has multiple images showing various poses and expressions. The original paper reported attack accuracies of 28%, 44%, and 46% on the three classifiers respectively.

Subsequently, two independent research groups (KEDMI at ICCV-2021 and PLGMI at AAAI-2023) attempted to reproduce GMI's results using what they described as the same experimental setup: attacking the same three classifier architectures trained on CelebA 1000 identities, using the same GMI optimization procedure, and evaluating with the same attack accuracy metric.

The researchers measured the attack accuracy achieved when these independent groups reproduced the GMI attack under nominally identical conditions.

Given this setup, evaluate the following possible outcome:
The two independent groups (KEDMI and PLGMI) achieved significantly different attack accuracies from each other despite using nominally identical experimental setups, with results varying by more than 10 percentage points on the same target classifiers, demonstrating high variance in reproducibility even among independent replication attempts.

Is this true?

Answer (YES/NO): NO